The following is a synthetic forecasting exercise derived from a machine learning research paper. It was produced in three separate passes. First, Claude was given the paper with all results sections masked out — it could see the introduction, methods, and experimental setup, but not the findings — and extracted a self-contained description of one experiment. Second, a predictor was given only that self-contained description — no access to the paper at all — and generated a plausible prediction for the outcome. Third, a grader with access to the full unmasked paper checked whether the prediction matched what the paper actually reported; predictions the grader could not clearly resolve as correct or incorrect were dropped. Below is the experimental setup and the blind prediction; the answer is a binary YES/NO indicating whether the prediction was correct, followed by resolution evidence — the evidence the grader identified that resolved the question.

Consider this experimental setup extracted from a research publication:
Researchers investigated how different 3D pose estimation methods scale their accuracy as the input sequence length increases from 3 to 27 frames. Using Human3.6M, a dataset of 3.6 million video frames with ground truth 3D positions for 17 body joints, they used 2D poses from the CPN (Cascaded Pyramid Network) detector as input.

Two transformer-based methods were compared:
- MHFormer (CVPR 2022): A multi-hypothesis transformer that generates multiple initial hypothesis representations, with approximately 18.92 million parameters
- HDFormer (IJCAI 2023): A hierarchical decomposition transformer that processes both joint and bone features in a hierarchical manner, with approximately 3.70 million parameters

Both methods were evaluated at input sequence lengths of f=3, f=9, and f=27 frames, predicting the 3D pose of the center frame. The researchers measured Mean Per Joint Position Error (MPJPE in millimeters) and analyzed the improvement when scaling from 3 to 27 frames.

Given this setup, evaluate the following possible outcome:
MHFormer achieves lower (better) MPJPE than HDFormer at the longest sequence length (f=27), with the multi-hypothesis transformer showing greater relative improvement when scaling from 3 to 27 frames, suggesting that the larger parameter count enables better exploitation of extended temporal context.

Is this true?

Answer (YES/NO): NO